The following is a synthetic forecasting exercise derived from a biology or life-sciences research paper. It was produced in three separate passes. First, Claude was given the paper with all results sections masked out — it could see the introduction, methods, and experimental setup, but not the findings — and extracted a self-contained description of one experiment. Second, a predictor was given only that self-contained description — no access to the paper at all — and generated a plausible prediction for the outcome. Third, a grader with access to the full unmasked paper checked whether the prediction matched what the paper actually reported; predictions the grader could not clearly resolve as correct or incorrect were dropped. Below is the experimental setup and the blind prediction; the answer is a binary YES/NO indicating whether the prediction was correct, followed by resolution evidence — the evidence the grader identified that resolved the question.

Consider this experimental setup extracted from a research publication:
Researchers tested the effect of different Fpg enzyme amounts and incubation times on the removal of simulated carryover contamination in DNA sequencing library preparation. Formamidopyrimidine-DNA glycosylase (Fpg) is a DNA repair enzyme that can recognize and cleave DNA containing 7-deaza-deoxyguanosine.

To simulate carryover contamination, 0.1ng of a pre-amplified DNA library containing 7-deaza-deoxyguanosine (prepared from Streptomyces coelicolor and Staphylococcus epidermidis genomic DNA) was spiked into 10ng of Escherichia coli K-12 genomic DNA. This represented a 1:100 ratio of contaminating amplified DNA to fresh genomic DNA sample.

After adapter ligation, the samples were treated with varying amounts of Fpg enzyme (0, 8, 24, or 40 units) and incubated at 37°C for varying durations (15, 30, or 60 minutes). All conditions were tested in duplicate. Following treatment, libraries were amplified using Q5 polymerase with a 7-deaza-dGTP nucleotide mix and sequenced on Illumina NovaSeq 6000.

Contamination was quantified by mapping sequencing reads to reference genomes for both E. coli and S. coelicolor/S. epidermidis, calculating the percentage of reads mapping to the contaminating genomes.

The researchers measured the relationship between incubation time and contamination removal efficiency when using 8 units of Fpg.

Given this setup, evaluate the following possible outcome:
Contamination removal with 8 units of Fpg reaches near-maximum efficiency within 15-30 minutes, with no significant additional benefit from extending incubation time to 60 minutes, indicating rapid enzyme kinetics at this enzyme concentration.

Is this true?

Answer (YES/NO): YES